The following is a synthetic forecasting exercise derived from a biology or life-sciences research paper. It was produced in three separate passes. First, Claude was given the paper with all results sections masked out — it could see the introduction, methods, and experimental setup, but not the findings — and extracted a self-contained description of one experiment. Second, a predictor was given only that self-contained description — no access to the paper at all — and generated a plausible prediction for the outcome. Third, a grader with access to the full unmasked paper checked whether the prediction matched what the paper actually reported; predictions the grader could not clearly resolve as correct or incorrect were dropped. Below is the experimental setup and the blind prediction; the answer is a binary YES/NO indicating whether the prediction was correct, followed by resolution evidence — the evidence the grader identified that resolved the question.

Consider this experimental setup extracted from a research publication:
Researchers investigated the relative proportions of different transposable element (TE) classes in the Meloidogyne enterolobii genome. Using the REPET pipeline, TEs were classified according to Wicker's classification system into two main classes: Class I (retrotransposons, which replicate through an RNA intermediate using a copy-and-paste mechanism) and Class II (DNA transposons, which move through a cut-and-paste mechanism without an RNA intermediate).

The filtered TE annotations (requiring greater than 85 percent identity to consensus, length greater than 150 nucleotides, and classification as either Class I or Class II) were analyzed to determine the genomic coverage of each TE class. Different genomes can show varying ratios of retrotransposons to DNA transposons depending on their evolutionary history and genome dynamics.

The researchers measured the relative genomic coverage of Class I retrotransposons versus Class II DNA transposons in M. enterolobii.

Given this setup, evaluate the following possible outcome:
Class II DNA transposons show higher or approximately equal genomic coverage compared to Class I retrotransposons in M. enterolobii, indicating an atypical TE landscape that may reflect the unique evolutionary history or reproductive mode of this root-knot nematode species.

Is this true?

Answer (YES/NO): YES